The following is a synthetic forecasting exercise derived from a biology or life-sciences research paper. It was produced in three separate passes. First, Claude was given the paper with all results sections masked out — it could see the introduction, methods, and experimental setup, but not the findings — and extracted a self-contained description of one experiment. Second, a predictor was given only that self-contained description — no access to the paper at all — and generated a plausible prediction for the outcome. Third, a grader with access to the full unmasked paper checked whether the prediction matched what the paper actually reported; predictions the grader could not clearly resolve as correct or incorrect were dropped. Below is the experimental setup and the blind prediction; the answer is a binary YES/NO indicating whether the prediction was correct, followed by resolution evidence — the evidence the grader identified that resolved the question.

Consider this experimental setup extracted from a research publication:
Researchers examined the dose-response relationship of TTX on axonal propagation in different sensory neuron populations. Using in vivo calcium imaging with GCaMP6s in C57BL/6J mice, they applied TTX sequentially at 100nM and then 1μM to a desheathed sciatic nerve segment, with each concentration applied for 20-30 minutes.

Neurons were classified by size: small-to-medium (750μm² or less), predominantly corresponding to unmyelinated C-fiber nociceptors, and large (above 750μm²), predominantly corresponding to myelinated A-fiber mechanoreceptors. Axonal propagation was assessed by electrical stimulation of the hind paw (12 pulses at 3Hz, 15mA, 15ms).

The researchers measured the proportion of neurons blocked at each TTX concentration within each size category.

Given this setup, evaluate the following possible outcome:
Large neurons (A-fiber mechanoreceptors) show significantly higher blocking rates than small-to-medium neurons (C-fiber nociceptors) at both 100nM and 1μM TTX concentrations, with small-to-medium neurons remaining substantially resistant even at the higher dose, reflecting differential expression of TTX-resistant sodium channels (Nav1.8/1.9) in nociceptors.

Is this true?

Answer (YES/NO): YES